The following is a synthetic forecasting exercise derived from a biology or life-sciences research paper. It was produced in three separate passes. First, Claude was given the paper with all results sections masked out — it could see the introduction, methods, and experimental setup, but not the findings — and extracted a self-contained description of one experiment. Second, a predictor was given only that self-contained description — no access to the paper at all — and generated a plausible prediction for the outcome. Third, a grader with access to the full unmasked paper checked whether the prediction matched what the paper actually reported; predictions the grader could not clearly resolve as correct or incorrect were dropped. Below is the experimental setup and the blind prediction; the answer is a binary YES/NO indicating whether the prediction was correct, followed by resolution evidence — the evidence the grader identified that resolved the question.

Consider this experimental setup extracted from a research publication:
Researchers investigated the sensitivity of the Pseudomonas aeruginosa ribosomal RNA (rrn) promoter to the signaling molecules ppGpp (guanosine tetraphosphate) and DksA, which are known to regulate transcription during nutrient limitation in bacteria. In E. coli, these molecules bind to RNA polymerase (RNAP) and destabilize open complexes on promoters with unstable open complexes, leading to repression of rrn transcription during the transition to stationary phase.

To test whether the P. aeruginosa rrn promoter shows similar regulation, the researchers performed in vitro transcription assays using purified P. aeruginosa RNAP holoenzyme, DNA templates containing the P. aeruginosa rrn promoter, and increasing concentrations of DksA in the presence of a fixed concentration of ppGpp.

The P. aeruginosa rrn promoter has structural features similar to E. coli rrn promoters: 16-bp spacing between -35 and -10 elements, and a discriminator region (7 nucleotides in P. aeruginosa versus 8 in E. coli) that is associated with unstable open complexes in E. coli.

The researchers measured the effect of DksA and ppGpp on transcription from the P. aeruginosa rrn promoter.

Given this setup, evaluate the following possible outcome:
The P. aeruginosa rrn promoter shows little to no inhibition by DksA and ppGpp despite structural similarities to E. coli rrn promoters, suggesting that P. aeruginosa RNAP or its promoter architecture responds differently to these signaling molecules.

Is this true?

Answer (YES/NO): NO